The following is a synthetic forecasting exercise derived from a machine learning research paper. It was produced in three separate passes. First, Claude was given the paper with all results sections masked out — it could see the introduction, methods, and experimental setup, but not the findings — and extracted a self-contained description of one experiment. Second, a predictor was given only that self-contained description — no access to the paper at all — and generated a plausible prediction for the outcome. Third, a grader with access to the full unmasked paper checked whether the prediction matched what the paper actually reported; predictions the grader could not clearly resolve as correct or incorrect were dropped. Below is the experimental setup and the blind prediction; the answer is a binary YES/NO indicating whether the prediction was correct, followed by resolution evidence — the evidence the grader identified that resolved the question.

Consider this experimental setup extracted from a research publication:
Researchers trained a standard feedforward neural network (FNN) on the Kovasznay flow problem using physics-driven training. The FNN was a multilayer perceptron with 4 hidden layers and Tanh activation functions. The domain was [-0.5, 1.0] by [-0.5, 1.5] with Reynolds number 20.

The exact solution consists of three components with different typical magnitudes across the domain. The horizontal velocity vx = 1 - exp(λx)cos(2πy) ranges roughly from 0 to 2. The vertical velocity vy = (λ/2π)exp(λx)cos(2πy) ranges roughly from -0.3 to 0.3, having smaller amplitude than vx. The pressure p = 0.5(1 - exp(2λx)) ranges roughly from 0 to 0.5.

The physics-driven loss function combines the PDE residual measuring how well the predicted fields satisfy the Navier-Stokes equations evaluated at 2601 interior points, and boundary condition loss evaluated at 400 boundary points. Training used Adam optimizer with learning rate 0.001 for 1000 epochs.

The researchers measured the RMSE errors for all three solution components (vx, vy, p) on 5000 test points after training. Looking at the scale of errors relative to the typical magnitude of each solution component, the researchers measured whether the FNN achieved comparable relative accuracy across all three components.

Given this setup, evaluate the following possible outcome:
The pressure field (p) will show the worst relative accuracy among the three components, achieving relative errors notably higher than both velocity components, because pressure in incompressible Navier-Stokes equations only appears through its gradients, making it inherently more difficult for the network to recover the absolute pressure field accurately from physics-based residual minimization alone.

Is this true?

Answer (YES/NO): YES